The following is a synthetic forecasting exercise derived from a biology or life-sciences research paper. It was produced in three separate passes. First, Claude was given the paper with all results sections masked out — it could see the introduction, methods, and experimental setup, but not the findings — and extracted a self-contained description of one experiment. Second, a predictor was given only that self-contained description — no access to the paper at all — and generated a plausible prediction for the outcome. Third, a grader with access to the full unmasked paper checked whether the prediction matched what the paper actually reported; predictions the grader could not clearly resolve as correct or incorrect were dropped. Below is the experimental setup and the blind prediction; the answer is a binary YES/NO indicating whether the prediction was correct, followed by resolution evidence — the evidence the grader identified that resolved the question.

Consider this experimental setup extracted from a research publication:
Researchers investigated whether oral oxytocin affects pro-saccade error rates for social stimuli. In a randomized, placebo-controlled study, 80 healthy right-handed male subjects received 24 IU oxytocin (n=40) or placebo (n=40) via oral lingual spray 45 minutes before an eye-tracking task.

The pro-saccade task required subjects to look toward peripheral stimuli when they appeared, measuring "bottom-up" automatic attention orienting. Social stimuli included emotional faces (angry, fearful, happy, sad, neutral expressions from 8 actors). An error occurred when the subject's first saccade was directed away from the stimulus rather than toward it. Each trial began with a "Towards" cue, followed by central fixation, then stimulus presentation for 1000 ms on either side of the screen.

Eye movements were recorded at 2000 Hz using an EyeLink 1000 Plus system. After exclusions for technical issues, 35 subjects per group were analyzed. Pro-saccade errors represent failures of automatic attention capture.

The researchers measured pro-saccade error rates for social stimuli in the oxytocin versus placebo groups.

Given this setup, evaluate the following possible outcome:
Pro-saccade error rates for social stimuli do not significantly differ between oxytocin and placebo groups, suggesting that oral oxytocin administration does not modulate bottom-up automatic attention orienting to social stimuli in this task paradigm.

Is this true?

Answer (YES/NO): YES